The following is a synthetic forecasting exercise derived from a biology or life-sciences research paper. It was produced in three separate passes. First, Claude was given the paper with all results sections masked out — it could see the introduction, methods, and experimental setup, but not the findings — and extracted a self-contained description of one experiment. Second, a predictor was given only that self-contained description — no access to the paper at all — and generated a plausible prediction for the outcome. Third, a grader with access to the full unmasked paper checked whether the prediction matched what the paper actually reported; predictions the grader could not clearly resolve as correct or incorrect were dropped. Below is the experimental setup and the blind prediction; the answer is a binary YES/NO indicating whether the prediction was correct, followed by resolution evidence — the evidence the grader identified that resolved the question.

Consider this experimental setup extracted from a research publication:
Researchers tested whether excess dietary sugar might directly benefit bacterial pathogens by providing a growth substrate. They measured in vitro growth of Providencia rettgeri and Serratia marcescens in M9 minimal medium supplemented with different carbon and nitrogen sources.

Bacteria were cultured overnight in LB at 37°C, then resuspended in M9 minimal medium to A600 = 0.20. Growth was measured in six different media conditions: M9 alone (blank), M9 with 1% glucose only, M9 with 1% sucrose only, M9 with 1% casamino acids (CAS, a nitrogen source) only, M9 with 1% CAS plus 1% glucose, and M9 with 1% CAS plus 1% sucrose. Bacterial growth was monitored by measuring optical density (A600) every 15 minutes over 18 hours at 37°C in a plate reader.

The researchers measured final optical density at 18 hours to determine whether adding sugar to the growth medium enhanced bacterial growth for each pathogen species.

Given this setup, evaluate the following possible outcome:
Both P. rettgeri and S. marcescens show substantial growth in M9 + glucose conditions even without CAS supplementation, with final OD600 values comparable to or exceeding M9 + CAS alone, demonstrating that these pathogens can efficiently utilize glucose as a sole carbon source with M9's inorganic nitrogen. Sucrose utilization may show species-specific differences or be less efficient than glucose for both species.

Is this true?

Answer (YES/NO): NO